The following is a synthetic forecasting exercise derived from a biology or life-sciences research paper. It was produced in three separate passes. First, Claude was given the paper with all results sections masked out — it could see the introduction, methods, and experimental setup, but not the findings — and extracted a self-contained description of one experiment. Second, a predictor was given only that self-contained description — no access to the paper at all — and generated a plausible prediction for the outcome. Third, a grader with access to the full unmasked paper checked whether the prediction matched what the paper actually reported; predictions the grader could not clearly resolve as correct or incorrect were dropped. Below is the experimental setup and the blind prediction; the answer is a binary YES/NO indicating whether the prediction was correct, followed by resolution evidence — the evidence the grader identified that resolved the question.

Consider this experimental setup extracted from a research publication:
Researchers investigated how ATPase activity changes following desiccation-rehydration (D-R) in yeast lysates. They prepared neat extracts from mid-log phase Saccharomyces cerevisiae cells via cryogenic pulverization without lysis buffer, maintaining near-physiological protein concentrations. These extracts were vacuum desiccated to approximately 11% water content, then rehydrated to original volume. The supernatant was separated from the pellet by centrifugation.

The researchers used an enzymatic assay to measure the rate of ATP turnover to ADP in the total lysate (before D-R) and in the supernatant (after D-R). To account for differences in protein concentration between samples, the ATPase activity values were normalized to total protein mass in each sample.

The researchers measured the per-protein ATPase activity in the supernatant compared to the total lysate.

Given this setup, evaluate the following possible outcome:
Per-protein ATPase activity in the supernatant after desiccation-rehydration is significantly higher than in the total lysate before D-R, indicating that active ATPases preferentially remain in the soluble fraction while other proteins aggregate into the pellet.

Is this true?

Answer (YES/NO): NO